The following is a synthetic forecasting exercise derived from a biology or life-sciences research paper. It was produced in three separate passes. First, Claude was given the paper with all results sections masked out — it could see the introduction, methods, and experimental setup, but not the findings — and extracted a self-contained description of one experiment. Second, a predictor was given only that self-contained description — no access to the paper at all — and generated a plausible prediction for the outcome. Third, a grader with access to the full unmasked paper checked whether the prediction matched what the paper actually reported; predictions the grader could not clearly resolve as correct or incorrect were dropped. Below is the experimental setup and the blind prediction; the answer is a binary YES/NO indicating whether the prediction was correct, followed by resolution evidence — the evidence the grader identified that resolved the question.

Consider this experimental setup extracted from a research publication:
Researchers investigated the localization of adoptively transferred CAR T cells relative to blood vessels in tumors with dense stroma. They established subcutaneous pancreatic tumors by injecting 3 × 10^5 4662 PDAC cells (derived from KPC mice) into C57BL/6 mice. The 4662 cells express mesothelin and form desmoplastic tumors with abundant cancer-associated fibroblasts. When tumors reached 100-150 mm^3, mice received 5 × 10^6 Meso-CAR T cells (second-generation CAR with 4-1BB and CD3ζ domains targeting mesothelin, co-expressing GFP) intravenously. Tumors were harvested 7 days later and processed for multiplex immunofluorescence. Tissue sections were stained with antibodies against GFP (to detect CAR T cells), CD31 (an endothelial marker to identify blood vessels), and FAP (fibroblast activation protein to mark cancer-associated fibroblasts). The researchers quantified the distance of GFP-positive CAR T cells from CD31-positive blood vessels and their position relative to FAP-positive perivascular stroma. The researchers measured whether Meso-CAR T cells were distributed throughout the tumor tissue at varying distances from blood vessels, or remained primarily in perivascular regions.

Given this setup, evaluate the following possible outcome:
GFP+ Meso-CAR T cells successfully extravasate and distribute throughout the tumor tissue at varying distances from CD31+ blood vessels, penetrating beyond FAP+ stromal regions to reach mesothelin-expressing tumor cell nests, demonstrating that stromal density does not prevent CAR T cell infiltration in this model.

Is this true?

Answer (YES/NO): NO